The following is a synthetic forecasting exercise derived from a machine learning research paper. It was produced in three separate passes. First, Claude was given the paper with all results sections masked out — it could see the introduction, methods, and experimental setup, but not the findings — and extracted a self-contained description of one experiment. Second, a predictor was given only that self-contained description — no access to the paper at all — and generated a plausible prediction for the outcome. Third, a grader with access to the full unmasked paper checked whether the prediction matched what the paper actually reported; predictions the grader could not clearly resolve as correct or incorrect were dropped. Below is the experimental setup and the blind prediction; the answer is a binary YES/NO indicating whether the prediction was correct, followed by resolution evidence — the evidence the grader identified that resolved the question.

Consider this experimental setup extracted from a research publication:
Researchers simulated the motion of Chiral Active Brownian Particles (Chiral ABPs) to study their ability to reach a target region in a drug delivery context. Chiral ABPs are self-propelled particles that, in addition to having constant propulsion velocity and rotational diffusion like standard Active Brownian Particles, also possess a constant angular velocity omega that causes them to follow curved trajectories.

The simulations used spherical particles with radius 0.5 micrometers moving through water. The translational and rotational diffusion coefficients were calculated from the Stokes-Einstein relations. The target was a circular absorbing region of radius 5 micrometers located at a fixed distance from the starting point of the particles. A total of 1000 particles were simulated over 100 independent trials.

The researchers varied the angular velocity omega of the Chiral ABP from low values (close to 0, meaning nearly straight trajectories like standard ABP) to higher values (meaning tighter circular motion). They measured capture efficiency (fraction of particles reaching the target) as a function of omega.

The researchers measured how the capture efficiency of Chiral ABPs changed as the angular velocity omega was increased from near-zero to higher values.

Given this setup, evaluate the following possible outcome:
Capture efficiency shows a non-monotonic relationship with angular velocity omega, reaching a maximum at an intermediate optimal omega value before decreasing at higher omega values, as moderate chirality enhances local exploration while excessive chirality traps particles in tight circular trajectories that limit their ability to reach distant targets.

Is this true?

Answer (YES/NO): YES